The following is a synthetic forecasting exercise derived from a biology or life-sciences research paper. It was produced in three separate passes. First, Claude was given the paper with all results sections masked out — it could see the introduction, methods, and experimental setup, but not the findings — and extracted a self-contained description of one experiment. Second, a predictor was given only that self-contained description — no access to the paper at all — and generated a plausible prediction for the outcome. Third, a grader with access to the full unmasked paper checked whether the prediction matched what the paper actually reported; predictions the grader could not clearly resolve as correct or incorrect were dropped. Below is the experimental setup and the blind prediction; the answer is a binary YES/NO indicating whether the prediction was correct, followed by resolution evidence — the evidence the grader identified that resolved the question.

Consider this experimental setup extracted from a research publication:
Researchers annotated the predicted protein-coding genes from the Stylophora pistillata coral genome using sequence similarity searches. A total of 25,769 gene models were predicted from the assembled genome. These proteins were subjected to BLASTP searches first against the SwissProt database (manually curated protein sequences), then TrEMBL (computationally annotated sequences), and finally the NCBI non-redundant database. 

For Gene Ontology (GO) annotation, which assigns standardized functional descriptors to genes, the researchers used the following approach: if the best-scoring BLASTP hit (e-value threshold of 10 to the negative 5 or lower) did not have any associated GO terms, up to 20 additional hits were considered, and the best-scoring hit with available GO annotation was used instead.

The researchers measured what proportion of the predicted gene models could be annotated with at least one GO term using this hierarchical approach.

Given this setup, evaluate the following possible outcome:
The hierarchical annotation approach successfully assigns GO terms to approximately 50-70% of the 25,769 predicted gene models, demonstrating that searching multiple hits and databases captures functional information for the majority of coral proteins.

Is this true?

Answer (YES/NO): NO